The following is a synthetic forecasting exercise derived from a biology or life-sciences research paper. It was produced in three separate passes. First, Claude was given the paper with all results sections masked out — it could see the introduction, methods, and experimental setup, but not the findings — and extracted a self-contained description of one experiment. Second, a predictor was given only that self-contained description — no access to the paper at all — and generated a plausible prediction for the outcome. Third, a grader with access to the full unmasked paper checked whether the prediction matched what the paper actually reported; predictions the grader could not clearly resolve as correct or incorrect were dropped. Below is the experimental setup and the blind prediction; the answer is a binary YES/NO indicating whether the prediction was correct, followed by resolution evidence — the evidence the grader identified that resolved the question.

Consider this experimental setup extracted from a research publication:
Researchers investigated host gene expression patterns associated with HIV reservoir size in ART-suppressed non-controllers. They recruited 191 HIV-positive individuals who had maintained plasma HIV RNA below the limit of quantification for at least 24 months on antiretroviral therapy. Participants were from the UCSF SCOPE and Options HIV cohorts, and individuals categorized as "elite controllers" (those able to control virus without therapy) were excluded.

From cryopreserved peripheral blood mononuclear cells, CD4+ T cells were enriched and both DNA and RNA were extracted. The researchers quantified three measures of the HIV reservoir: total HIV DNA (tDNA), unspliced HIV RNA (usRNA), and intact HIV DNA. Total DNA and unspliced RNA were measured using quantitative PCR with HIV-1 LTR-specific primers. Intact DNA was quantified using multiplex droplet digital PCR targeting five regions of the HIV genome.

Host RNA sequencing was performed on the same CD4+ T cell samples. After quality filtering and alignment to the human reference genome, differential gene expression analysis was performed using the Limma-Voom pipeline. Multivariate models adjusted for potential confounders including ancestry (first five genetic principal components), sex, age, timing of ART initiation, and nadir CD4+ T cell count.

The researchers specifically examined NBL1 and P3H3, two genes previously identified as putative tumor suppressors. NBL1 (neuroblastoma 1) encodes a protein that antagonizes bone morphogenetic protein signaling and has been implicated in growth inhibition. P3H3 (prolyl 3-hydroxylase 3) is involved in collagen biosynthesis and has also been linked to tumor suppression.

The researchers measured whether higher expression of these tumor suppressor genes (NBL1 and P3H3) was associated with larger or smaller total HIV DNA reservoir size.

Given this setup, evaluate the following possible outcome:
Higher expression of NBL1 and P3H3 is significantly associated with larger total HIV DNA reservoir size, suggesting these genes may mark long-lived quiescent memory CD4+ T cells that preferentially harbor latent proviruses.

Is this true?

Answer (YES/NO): NO